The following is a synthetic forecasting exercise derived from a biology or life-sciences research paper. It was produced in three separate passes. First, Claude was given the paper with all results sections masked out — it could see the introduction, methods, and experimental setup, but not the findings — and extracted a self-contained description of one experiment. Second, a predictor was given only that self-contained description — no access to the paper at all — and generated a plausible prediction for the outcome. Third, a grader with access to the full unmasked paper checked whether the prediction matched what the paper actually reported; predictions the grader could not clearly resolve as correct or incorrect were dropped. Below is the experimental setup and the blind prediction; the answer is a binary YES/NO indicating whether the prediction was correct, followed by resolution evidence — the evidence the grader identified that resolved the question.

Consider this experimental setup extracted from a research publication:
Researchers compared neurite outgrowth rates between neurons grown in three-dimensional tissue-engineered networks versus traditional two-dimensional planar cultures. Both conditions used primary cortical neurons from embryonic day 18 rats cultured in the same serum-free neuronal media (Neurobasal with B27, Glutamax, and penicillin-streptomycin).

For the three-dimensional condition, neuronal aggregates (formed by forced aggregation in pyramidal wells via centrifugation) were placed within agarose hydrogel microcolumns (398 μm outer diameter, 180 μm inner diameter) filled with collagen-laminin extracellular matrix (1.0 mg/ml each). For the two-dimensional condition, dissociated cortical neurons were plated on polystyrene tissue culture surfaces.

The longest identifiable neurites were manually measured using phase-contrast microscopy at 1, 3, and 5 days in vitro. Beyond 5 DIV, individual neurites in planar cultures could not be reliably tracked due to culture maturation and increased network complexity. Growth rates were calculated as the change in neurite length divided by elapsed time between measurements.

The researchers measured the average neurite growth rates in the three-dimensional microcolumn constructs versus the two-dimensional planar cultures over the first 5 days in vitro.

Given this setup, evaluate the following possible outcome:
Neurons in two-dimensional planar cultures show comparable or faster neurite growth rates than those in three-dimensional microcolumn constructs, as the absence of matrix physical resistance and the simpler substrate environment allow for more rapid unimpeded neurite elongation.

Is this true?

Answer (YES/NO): NO